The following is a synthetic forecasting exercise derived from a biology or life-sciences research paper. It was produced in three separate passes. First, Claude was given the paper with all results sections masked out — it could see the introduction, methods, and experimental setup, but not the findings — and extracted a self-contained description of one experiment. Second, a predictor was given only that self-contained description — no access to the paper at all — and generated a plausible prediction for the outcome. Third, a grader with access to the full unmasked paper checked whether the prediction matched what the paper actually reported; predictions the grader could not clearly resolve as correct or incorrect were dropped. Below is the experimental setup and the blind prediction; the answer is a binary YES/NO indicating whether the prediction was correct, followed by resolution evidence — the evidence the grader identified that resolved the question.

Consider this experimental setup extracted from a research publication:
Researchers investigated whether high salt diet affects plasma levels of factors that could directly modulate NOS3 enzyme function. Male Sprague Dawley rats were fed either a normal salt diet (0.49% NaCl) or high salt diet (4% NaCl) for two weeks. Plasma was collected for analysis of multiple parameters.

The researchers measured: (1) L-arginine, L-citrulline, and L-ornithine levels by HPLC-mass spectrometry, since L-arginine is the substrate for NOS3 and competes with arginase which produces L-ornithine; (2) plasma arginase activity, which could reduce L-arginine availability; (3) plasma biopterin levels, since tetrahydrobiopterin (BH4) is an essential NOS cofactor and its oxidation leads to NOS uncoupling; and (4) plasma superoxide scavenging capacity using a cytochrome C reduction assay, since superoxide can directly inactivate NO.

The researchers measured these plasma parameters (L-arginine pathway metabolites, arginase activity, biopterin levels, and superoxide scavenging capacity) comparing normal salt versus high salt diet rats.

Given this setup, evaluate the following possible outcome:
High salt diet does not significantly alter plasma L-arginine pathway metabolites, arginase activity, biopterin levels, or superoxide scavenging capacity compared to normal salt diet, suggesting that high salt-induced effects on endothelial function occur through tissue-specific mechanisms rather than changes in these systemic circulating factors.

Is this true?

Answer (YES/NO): NO